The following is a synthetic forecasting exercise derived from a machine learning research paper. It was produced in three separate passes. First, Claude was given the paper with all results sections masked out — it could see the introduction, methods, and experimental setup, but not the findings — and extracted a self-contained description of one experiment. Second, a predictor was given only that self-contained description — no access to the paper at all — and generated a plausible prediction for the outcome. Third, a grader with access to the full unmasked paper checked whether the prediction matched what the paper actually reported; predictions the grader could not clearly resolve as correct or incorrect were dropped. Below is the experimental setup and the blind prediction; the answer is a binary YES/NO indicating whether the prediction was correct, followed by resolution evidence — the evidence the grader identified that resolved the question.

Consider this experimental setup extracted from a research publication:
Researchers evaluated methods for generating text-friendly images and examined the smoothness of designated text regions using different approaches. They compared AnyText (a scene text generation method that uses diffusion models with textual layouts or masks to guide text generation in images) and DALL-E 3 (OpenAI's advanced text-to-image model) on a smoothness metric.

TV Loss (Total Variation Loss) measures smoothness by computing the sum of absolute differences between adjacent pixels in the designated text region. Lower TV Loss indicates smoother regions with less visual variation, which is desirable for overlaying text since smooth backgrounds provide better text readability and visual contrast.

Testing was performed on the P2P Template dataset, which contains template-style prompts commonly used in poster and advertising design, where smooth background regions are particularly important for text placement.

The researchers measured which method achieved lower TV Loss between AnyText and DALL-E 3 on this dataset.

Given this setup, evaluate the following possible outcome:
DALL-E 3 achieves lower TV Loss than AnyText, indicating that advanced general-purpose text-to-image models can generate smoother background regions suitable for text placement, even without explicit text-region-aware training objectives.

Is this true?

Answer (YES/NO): YES